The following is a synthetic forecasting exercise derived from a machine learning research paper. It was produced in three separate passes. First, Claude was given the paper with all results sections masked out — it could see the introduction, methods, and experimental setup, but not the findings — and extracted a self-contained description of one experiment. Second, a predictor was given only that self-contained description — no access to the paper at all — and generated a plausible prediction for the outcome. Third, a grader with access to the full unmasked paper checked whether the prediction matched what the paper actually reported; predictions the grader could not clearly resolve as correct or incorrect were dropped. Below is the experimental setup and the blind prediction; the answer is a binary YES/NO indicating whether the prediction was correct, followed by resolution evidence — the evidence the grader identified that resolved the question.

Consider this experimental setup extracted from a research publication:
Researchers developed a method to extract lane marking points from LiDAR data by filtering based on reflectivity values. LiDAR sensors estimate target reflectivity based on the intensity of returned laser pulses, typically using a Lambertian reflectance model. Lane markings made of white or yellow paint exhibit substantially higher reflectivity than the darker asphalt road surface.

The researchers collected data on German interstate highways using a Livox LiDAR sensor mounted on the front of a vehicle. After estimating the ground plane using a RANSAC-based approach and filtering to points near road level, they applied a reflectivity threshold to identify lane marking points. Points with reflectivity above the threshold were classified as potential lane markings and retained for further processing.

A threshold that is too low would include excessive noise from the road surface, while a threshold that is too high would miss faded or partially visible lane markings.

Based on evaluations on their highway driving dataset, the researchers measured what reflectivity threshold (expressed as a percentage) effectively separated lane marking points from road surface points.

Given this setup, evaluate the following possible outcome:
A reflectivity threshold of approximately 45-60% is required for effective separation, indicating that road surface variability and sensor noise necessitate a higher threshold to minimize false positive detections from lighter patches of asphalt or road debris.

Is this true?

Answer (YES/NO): YES